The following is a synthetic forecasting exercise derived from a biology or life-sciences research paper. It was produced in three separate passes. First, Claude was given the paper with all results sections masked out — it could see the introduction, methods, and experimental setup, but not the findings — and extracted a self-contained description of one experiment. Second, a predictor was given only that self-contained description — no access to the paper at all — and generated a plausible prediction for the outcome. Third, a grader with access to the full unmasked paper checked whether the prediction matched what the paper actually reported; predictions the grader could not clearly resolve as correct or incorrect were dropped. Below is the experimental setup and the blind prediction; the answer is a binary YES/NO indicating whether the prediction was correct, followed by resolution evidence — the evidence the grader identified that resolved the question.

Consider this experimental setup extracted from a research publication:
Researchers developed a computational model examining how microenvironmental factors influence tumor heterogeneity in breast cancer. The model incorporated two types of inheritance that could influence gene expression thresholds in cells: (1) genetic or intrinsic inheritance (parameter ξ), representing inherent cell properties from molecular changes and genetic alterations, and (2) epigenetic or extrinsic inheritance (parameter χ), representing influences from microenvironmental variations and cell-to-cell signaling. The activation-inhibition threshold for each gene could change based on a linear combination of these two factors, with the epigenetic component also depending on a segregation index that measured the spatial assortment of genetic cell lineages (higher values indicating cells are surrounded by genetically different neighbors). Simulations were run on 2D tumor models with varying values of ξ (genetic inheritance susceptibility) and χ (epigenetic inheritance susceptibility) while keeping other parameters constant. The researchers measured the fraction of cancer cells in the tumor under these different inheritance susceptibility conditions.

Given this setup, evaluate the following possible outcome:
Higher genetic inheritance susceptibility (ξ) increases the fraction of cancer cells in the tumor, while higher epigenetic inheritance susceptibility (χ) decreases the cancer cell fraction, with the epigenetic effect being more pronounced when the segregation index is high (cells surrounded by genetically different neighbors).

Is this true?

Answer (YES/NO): NO